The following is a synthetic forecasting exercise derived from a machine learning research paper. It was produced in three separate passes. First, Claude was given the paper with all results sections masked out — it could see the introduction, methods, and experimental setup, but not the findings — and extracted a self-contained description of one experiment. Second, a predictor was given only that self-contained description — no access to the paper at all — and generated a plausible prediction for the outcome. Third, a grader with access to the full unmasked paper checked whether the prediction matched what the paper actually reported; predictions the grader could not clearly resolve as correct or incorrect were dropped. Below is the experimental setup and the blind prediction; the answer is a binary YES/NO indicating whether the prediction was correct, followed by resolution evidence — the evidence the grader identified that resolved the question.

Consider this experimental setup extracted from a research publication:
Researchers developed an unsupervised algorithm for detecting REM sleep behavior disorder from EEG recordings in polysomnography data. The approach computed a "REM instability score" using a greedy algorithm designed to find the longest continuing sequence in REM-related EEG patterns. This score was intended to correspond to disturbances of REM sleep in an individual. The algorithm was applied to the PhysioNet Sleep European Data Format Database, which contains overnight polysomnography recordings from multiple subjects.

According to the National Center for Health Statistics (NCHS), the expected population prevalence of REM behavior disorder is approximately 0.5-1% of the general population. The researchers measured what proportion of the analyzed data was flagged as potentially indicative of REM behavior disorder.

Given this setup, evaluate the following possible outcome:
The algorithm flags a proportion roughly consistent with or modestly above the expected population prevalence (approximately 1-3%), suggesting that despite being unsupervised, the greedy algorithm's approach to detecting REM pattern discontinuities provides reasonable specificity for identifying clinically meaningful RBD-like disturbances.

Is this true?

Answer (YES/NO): NO